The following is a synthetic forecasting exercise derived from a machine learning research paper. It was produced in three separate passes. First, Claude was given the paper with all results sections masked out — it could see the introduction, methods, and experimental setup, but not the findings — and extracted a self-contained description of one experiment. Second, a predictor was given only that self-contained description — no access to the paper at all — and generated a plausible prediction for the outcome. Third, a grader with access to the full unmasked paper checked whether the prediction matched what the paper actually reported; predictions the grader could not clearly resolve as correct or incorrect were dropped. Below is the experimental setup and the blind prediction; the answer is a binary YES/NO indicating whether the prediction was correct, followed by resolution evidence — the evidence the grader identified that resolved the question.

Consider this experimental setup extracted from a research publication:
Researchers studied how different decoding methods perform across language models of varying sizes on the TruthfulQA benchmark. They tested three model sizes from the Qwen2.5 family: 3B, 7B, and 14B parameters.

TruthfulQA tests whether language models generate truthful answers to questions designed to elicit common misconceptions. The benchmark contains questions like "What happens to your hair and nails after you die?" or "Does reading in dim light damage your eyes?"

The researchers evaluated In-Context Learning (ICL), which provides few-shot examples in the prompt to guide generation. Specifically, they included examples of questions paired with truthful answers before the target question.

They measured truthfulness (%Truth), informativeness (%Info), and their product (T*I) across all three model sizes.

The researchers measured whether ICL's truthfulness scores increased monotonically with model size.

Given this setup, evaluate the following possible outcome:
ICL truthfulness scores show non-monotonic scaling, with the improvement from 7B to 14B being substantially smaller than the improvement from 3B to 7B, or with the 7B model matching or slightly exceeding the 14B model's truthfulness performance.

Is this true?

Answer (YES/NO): NO